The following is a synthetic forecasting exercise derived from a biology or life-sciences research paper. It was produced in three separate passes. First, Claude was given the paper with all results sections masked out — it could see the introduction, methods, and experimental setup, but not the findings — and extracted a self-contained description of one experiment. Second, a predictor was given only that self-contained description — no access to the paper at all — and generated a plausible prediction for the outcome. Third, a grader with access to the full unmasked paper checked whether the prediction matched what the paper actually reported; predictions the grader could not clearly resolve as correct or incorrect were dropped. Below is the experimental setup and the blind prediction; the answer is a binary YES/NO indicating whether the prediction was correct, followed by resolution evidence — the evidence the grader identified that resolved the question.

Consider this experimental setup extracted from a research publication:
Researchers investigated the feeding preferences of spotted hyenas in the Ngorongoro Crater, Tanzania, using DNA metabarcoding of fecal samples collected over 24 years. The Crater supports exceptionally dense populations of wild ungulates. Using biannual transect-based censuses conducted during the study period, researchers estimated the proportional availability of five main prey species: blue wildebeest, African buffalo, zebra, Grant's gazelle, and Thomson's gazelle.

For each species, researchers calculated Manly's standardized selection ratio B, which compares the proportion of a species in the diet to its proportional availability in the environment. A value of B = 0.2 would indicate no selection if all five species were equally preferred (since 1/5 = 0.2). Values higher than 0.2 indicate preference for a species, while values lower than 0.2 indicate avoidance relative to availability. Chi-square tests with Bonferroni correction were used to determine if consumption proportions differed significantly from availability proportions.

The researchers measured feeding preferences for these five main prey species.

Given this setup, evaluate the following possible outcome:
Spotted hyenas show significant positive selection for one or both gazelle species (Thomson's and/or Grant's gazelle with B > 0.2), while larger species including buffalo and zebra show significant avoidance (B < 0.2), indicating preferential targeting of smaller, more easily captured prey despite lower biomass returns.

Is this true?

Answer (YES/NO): NO